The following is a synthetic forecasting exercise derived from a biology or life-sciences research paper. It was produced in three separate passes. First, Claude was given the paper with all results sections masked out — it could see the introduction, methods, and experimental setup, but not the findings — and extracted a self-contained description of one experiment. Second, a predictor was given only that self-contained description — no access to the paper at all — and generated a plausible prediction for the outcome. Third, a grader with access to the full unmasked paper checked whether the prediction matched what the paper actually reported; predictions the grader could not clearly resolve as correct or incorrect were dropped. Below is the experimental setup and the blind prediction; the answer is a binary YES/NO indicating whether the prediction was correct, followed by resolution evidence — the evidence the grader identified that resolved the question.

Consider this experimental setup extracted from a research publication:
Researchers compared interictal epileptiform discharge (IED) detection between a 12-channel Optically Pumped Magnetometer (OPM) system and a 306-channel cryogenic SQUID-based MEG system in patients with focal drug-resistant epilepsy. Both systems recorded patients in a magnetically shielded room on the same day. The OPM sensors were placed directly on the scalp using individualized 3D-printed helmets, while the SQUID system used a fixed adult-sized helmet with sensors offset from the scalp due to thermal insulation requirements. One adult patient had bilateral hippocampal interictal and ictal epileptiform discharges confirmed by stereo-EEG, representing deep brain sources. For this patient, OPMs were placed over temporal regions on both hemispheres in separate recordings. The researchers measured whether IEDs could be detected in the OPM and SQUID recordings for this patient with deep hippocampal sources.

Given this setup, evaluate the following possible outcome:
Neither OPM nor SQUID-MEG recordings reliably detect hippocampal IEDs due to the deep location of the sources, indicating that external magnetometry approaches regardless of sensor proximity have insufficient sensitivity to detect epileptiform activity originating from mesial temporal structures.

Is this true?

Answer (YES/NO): NO